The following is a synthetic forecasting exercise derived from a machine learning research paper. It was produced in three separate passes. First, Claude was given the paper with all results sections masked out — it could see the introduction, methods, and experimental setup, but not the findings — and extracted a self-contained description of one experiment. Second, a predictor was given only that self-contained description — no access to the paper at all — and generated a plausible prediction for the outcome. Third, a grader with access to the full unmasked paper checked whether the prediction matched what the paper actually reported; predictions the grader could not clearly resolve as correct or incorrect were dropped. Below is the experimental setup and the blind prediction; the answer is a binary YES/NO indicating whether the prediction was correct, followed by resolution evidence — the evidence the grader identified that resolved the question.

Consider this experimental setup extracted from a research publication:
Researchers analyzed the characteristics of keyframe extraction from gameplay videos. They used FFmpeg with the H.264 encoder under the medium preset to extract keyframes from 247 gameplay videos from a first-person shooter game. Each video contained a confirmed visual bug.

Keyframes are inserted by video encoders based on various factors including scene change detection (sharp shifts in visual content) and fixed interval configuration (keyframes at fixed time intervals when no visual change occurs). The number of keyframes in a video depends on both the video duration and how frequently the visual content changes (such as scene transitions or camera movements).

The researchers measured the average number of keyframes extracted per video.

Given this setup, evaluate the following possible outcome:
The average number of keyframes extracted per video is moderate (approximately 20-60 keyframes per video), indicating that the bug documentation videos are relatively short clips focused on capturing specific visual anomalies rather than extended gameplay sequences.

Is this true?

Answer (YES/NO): NO